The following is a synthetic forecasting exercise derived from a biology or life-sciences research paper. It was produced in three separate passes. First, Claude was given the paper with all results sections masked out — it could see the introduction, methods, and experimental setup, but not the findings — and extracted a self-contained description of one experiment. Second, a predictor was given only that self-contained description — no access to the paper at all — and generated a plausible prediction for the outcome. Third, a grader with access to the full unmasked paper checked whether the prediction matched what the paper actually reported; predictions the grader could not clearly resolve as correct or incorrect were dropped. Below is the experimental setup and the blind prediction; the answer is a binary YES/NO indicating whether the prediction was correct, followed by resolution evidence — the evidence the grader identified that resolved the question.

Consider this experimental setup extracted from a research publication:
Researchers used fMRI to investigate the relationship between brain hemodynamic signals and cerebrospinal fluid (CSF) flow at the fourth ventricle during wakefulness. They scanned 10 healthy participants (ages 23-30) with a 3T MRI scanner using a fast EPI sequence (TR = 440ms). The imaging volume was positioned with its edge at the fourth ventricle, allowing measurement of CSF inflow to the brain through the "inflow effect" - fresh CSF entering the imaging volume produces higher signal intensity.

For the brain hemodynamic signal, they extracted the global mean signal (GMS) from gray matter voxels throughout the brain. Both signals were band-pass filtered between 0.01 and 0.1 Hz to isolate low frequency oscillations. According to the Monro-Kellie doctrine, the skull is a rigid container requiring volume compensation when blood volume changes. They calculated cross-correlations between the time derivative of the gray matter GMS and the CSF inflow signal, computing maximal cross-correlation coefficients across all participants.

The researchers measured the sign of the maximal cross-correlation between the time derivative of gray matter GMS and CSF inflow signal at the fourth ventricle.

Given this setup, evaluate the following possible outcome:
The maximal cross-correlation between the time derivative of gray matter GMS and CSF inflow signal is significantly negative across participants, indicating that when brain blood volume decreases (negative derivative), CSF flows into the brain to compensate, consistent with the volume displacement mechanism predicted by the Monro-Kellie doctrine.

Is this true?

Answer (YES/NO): YES